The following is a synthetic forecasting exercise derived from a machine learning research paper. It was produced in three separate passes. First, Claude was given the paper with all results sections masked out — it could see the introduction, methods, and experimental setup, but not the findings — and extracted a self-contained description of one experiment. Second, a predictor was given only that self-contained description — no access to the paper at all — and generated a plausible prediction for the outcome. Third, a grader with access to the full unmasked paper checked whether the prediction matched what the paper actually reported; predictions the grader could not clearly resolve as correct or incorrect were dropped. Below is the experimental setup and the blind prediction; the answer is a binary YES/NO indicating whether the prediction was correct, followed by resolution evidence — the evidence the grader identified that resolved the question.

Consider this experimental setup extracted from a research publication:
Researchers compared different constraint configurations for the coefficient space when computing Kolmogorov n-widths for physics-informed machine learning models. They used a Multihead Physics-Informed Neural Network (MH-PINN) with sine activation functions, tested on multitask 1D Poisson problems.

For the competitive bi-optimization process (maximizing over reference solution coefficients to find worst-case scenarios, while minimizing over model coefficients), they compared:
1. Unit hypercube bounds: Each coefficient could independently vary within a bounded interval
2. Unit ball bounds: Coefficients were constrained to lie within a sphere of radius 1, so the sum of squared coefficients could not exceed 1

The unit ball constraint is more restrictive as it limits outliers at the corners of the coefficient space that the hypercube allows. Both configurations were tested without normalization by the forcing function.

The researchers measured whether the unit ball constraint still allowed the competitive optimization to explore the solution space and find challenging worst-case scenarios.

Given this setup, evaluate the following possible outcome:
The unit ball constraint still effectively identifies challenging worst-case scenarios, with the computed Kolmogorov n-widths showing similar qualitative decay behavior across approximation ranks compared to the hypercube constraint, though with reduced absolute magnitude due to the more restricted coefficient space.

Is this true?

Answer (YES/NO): NO